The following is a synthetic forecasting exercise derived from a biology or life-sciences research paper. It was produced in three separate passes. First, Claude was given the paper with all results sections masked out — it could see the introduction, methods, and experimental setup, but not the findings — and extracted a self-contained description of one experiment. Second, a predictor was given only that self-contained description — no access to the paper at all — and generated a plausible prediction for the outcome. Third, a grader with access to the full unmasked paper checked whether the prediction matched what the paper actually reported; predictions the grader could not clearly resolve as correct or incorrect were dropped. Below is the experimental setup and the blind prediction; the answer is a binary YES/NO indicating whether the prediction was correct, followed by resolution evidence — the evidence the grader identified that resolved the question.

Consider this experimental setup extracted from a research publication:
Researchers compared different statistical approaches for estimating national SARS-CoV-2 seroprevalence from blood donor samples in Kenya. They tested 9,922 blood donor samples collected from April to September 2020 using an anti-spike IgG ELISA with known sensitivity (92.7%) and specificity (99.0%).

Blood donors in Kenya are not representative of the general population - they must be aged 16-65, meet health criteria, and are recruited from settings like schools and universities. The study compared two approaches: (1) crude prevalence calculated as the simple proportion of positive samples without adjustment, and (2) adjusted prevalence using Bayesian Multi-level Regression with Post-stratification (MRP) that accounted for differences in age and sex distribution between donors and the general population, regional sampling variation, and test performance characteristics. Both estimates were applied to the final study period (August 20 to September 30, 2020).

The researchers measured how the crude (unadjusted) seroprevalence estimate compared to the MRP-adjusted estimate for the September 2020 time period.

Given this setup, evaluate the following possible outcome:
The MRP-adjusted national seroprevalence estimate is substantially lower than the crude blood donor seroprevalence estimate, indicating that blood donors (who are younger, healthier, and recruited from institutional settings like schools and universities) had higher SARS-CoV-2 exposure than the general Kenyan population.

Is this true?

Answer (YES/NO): NO